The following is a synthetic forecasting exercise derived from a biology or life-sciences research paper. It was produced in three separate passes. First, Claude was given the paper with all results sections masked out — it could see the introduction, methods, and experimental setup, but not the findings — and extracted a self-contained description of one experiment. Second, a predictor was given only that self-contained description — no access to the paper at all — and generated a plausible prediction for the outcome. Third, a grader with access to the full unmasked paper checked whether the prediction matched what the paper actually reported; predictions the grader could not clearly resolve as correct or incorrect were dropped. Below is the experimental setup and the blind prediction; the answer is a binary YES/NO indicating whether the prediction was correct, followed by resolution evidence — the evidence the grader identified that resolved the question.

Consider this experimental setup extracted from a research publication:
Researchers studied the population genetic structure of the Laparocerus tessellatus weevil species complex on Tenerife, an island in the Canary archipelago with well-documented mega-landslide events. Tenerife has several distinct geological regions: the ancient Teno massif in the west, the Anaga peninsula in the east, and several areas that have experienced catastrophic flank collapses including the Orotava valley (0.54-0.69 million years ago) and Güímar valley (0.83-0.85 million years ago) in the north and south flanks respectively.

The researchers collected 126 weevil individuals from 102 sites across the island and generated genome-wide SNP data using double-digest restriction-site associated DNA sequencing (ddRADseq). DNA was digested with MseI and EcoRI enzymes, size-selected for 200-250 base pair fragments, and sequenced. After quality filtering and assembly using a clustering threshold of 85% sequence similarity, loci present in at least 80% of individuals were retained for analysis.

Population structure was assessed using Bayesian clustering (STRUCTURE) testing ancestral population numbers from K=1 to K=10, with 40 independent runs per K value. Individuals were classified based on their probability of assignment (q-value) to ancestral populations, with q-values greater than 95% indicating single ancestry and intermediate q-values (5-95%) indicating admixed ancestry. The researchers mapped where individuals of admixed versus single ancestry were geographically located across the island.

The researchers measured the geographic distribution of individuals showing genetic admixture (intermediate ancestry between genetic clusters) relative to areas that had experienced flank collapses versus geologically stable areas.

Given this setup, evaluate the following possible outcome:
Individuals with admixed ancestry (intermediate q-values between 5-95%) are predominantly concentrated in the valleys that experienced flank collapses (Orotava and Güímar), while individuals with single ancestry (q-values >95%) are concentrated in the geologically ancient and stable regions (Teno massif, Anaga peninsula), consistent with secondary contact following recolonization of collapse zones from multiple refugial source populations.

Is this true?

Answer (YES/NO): YES